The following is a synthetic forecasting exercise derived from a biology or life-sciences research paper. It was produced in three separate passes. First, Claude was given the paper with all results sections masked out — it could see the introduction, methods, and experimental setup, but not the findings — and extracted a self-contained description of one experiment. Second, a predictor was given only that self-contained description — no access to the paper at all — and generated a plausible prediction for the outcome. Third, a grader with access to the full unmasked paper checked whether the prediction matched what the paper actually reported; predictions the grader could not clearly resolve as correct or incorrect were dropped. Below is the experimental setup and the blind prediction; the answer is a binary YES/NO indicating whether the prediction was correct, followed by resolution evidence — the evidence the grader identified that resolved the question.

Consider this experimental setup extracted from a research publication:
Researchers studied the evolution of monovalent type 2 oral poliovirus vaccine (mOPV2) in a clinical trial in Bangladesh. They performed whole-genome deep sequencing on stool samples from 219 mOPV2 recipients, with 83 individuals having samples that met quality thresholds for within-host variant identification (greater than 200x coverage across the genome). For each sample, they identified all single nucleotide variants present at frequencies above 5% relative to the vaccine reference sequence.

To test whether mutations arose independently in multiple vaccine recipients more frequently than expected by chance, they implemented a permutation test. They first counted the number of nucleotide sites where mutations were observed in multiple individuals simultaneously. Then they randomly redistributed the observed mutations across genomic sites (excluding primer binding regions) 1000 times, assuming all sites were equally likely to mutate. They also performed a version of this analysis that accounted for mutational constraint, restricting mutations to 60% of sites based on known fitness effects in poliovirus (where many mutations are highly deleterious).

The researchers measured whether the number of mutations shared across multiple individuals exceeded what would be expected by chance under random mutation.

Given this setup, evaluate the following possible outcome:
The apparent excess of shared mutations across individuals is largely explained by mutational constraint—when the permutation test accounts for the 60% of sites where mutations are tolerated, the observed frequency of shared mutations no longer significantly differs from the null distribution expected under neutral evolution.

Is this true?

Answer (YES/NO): NO